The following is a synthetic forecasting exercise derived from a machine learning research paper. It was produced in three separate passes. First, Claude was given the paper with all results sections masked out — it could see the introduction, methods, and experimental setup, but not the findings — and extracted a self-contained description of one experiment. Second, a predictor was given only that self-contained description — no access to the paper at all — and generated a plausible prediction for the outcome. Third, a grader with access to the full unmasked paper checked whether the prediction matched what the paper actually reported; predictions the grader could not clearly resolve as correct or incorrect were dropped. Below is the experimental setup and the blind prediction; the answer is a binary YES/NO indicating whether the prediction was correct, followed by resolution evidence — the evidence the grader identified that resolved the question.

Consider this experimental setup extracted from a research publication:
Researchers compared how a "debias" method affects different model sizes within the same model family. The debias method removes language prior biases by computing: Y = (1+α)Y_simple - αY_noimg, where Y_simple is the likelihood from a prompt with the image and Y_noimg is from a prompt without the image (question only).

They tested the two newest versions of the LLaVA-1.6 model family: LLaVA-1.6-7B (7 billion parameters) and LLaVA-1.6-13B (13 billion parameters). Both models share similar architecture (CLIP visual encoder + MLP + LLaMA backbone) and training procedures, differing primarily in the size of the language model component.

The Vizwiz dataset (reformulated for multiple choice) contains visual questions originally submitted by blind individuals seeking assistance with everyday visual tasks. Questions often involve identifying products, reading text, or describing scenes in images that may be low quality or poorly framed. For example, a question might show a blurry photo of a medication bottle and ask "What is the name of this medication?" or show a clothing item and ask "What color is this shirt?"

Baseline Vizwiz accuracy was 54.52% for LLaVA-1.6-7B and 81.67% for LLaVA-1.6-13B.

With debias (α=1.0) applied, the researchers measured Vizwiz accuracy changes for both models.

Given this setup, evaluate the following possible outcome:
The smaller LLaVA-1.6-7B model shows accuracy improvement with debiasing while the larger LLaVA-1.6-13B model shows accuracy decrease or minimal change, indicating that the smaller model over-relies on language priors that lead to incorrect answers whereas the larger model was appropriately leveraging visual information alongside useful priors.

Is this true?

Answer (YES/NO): YES